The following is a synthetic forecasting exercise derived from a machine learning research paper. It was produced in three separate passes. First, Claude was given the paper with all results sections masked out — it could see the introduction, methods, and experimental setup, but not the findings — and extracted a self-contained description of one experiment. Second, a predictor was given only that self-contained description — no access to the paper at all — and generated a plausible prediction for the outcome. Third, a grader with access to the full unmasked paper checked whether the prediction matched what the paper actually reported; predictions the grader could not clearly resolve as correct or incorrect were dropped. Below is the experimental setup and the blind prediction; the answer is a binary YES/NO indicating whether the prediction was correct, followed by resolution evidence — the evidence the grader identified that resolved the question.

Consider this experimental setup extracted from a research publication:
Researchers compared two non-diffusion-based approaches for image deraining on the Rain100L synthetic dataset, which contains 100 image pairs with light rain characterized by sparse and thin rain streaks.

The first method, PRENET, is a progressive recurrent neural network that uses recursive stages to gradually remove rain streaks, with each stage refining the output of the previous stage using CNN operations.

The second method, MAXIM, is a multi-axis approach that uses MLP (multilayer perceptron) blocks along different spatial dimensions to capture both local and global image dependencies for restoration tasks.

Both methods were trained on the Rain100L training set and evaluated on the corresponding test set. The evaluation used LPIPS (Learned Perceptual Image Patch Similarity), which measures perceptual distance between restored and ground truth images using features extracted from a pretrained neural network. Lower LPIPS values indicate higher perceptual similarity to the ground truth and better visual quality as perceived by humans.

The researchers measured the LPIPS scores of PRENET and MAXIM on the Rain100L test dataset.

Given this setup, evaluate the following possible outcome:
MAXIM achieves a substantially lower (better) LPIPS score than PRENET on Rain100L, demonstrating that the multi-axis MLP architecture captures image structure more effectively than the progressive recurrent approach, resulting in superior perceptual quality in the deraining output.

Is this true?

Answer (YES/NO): NO